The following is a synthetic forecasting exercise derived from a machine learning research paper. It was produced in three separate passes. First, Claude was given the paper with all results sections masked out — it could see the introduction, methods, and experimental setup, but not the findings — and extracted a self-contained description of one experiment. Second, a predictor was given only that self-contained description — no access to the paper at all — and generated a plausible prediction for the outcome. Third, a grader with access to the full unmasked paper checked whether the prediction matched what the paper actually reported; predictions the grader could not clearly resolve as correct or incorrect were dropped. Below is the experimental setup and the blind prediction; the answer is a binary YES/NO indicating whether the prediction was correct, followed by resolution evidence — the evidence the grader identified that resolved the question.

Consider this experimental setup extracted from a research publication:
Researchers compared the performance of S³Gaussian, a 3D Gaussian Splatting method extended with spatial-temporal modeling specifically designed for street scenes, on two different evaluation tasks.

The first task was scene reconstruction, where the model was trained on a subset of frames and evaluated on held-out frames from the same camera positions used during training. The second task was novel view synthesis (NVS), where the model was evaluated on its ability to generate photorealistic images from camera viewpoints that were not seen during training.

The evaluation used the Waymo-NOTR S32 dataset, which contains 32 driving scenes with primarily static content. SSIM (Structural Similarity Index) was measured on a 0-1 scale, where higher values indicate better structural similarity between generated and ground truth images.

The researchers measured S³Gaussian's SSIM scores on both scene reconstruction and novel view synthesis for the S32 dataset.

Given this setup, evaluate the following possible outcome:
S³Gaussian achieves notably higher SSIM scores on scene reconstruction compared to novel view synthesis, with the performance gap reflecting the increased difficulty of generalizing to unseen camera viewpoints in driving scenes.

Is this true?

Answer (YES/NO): YES